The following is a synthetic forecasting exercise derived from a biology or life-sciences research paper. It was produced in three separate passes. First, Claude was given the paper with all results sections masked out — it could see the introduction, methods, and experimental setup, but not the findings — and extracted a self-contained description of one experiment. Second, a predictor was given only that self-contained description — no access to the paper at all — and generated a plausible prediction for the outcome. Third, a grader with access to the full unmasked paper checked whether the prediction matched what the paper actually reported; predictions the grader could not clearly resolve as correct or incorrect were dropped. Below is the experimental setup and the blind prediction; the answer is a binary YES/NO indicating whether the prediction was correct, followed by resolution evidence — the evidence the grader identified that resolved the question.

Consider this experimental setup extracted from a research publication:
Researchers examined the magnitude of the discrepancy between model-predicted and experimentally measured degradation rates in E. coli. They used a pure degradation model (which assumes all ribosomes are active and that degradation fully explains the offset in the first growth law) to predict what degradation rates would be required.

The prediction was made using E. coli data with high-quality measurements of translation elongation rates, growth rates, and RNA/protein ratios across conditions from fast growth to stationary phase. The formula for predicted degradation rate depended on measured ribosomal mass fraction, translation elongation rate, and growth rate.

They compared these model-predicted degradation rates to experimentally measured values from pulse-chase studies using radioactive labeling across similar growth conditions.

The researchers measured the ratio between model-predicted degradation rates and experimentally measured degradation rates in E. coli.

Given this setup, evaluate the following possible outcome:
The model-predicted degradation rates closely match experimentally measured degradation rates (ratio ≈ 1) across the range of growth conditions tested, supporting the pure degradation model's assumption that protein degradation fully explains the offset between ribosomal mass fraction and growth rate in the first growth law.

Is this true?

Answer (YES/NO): NO